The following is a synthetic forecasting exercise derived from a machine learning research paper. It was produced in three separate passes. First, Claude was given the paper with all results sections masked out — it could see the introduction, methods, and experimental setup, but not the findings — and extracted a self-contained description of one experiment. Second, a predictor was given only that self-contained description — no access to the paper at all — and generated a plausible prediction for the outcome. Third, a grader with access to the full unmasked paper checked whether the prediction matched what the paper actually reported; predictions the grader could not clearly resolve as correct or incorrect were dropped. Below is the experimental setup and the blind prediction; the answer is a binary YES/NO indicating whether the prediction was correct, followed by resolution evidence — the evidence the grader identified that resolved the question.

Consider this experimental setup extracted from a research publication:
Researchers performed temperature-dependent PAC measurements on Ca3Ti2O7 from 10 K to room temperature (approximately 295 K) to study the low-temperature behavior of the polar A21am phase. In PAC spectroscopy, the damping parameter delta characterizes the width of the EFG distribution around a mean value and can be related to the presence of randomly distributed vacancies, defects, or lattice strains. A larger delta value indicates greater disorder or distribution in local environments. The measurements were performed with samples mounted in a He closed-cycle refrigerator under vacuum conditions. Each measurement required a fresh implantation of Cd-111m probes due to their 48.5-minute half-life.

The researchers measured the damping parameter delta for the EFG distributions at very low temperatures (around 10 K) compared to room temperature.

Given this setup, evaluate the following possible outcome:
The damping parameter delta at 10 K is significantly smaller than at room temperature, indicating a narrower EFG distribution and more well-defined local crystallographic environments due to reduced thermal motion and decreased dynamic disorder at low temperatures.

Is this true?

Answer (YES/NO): NO